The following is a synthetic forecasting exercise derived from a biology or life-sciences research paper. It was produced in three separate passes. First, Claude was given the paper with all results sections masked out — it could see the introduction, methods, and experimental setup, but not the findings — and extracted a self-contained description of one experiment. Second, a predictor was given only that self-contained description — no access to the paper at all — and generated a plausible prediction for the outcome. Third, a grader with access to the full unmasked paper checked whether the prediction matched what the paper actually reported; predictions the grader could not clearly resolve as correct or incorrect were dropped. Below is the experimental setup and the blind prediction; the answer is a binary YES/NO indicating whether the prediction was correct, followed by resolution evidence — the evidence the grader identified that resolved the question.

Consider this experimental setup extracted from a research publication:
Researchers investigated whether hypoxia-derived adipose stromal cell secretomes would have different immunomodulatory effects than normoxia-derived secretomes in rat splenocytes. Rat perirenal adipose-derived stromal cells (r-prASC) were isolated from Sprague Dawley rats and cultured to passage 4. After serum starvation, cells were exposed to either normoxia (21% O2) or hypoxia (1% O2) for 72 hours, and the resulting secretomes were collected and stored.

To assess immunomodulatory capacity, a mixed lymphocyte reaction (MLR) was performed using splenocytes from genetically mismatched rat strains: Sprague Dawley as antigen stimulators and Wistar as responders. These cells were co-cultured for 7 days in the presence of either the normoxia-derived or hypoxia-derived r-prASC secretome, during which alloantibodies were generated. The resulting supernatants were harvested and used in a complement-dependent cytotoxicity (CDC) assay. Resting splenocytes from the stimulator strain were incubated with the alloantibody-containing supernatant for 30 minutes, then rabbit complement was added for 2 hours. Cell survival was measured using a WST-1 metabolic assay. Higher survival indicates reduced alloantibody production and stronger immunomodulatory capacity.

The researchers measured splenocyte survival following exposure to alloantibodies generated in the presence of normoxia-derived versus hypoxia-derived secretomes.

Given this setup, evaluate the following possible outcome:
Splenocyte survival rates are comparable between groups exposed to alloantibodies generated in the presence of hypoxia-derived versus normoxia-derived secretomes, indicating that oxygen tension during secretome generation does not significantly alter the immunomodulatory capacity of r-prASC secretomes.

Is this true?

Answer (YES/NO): NO